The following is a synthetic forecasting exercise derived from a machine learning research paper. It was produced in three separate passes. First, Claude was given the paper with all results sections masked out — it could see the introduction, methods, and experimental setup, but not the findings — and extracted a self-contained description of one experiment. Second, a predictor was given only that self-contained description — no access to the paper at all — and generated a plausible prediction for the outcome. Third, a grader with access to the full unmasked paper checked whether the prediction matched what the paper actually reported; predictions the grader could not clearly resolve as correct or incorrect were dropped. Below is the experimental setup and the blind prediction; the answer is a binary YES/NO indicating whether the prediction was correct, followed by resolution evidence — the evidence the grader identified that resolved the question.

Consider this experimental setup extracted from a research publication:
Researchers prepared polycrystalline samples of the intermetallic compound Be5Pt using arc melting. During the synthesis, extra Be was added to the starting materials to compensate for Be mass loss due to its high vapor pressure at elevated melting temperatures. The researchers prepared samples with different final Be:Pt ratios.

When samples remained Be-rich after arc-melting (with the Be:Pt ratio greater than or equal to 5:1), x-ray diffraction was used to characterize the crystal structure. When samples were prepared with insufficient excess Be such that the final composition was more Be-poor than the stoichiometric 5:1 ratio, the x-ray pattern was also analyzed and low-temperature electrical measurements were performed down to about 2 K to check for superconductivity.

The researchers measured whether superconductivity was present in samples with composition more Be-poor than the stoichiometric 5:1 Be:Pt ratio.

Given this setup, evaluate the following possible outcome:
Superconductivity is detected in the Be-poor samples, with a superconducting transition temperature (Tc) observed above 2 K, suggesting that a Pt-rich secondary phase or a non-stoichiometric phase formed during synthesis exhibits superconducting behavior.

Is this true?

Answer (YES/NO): YES